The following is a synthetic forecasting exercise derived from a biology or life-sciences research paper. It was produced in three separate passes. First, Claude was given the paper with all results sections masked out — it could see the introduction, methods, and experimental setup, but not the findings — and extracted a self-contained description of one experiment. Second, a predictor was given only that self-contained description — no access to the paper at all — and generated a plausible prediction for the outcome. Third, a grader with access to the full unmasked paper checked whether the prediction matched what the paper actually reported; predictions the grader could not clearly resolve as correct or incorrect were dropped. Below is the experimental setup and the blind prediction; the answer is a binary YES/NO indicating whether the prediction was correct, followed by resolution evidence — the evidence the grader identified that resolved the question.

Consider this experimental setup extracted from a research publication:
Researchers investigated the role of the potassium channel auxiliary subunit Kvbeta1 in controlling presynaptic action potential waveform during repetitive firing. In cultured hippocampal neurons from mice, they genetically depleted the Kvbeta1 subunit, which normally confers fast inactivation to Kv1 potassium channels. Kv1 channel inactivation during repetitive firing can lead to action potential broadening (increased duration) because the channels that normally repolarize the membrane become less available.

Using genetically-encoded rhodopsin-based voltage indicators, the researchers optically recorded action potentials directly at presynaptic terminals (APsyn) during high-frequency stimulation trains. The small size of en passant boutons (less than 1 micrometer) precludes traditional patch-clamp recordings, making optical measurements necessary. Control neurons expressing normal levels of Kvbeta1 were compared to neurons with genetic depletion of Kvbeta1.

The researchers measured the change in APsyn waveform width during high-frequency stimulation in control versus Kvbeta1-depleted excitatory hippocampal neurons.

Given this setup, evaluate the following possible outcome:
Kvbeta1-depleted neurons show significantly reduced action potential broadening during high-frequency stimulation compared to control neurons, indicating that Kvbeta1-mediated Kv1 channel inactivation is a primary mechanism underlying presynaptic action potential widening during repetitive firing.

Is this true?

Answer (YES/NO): YES